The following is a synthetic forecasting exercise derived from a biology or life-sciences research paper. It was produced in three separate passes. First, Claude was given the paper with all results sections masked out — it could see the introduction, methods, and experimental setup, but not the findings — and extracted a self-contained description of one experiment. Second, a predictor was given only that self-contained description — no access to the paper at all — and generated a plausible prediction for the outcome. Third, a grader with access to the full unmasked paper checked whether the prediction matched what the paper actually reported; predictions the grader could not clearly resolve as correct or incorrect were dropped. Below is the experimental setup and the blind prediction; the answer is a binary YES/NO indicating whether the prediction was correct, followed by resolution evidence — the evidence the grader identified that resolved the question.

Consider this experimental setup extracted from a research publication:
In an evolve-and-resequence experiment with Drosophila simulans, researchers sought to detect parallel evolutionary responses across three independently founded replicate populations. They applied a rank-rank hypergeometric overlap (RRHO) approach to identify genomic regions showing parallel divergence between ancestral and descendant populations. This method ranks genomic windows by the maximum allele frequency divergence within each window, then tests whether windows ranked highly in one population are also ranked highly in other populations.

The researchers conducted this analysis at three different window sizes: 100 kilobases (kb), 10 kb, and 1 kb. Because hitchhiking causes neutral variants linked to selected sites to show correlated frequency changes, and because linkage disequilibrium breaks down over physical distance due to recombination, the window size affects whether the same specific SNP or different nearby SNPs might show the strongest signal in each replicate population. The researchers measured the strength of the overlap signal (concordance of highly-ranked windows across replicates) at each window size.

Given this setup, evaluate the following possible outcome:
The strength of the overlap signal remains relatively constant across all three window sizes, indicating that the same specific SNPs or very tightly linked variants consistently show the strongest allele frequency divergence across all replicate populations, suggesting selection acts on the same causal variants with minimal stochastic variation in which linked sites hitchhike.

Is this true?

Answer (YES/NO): NO